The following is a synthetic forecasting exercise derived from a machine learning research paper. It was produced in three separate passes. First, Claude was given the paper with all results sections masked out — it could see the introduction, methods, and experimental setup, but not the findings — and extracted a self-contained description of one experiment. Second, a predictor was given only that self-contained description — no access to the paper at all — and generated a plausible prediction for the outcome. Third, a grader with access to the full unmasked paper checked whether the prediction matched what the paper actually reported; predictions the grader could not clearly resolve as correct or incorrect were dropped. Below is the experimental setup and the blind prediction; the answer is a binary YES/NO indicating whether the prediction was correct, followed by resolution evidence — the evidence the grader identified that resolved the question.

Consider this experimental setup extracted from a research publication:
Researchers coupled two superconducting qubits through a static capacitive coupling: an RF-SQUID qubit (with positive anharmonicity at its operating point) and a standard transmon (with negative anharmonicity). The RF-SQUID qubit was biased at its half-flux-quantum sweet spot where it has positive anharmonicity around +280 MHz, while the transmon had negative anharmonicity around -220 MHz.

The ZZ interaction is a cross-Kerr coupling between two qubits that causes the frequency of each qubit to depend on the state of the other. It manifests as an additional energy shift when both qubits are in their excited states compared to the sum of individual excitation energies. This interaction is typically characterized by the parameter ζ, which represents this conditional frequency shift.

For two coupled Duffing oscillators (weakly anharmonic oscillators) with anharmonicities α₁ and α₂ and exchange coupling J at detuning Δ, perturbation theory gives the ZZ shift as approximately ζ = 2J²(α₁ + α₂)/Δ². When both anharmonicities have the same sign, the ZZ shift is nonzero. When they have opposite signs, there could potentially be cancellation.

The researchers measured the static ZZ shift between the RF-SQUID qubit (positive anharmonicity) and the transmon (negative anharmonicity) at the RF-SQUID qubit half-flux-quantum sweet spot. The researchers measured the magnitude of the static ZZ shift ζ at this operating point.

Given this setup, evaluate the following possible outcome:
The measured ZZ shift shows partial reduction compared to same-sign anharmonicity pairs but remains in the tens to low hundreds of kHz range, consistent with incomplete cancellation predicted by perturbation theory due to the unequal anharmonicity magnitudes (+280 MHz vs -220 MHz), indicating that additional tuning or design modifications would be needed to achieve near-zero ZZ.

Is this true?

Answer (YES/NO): YES